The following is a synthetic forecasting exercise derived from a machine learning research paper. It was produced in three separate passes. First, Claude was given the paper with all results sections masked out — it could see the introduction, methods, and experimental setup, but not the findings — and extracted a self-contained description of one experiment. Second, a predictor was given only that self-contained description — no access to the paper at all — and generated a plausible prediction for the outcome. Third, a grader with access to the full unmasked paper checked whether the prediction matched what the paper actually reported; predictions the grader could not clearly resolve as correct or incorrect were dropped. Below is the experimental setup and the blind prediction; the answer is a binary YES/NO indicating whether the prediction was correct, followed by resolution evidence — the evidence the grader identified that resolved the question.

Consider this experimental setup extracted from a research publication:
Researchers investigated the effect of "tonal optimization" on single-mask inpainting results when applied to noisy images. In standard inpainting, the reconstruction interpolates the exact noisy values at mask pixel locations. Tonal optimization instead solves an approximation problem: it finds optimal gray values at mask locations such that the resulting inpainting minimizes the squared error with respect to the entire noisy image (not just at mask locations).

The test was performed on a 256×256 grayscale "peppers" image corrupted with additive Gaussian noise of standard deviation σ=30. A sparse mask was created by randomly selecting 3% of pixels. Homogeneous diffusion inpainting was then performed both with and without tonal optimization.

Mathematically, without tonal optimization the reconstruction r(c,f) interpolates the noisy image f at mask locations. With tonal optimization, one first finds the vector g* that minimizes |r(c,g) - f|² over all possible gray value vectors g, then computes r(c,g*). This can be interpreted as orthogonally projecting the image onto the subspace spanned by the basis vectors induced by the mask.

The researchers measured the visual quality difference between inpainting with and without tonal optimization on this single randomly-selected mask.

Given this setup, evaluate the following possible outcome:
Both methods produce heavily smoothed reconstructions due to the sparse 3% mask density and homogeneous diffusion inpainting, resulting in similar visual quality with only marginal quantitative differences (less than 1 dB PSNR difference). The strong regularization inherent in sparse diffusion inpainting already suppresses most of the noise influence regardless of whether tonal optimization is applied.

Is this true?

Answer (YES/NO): NO